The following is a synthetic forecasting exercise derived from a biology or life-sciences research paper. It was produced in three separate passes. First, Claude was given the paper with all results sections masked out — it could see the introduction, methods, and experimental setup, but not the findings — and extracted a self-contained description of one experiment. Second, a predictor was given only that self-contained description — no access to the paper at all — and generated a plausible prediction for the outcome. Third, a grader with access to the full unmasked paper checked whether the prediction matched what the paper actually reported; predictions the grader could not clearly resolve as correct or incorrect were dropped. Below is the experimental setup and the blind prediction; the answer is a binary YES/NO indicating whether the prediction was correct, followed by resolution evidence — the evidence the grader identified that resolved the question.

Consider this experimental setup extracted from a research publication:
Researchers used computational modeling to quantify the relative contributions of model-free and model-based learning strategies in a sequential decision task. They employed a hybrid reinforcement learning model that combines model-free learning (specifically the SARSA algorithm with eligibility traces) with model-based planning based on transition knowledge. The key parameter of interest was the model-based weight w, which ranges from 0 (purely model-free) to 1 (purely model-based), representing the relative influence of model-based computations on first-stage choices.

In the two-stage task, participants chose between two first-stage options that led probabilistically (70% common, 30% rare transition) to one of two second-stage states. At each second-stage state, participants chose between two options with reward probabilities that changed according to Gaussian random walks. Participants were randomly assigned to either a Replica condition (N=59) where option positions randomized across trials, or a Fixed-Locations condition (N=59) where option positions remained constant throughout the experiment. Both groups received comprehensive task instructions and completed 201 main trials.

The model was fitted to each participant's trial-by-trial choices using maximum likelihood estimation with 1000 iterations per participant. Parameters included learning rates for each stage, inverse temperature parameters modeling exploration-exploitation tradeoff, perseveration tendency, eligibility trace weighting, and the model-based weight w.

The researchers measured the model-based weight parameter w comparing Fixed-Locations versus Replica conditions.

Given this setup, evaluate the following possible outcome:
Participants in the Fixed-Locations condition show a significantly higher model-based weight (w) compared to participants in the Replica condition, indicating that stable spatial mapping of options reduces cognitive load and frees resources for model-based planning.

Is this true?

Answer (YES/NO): NO